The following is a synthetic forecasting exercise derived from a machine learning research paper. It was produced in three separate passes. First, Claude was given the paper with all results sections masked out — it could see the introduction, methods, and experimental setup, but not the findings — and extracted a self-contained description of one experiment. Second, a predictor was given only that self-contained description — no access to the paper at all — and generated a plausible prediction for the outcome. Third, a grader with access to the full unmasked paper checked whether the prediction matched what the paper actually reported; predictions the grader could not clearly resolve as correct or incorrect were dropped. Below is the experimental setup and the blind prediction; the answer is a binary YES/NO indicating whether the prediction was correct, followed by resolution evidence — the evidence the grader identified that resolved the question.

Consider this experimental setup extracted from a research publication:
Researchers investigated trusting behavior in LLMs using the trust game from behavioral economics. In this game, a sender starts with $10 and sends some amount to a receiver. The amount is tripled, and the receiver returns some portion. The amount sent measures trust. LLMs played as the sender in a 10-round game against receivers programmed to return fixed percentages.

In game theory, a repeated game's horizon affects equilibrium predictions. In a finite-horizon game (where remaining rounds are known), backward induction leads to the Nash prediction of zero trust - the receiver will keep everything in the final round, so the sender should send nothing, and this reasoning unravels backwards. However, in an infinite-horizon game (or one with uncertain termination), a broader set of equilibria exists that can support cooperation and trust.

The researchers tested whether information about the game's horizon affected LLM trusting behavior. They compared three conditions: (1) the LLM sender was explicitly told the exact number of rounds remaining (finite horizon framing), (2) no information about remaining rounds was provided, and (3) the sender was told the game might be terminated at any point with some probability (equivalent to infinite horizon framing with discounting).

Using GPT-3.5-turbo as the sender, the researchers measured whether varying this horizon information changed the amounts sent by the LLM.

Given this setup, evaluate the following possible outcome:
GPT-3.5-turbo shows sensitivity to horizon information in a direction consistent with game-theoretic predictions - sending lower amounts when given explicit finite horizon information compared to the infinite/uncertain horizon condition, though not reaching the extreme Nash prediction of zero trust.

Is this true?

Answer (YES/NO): NO